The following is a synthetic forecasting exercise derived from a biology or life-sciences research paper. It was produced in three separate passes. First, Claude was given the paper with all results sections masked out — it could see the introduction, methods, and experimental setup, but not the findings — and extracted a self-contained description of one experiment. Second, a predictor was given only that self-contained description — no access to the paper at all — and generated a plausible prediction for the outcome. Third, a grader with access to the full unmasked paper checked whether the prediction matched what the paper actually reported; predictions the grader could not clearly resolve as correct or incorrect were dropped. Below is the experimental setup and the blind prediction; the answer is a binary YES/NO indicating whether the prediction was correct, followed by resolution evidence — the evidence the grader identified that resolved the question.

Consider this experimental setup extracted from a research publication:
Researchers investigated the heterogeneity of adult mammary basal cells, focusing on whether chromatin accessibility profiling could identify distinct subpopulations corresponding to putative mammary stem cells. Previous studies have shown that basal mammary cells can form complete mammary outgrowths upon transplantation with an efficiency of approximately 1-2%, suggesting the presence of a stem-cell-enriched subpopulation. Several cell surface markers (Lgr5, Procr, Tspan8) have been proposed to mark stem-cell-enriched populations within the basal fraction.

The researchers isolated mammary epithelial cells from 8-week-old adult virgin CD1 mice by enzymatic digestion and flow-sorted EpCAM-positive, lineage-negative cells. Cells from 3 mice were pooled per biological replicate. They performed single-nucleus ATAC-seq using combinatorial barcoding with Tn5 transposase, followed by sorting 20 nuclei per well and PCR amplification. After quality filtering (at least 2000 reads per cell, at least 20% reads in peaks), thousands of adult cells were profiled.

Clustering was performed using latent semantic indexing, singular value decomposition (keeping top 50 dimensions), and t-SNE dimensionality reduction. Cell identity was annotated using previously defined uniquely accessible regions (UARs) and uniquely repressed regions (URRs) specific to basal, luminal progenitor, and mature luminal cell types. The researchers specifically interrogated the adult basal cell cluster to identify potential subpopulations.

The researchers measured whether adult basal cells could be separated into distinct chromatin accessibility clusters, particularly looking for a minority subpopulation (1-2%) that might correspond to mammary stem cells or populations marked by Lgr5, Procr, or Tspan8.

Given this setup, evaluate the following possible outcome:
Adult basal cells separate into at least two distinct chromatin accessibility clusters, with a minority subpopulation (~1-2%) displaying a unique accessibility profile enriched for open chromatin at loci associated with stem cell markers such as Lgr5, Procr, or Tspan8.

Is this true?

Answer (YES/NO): NO